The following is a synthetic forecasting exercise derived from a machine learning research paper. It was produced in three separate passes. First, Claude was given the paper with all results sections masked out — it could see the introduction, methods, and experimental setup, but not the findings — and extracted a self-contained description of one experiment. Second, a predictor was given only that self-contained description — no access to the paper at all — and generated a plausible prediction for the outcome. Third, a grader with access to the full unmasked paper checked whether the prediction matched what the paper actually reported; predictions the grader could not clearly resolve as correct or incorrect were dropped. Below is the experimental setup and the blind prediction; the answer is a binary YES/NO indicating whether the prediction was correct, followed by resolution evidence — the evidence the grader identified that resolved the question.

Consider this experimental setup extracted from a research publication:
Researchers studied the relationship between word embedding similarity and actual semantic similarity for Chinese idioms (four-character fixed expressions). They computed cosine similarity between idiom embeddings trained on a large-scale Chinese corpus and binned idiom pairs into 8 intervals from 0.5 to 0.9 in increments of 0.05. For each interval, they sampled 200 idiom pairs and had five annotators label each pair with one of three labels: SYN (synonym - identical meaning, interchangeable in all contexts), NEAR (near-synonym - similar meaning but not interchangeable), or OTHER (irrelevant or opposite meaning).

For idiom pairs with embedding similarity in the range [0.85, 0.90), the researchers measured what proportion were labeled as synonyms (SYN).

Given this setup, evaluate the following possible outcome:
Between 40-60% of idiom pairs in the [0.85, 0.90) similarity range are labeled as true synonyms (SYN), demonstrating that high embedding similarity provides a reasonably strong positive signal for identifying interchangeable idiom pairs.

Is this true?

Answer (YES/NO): NO